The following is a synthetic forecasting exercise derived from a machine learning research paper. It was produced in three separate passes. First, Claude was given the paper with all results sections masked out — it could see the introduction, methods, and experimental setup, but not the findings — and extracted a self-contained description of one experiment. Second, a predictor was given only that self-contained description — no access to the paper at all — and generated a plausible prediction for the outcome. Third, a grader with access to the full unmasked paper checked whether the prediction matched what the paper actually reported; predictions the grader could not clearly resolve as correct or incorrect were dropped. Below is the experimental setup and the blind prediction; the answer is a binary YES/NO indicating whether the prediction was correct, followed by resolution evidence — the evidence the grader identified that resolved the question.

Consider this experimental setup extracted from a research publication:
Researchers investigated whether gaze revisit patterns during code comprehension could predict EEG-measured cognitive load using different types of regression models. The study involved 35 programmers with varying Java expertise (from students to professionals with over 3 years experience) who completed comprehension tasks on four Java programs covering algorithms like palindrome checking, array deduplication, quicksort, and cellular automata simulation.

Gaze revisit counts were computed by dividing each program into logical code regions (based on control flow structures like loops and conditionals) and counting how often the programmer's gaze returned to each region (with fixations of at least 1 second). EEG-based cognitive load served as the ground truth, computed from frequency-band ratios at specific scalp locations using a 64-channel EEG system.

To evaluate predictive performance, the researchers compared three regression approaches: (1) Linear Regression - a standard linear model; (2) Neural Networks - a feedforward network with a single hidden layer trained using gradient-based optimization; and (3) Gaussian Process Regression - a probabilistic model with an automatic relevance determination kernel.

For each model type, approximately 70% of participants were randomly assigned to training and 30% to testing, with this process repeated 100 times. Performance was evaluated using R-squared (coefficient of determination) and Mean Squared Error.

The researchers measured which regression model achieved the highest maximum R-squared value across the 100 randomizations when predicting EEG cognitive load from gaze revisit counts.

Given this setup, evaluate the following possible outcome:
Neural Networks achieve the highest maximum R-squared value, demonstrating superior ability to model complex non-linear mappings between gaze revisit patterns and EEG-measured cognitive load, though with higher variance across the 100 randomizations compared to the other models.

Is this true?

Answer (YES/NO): NO